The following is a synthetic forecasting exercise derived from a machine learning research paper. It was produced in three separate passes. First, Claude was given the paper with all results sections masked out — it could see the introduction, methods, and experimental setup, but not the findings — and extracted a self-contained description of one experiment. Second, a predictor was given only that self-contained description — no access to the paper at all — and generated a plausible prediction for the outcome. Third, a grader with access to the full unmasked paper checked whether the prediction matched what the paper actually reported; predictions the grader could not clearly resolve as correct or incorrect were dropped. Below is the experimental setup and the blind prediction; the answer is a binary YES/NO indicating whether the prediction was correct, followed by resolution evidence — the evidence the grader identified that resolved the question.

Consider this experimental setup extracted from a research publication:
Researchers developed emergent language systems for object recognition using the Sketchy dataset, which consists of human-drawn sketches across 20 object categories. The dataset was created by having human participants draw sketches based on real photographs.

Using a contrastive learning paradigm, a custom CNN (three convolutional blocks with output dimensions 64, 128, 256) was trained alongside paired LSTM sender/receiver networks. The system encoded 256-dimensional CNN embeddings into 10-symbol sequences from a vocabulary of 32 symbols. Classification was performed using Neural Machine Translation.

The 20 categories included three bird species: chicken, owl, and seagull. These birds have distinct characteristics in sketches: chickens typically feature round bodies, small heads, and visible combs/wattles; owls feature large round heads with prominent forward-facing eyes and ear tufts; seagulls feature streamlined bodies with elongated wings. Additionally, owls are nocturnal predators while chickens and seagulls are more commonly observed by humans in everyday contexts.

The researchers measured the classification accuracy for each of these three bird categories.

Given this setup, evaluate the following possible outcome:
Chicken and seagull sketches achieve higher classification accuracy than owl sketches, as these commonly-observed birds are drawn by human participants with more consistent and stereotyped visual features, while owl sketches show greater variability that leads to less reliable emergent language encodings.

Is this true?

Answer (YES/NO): NO